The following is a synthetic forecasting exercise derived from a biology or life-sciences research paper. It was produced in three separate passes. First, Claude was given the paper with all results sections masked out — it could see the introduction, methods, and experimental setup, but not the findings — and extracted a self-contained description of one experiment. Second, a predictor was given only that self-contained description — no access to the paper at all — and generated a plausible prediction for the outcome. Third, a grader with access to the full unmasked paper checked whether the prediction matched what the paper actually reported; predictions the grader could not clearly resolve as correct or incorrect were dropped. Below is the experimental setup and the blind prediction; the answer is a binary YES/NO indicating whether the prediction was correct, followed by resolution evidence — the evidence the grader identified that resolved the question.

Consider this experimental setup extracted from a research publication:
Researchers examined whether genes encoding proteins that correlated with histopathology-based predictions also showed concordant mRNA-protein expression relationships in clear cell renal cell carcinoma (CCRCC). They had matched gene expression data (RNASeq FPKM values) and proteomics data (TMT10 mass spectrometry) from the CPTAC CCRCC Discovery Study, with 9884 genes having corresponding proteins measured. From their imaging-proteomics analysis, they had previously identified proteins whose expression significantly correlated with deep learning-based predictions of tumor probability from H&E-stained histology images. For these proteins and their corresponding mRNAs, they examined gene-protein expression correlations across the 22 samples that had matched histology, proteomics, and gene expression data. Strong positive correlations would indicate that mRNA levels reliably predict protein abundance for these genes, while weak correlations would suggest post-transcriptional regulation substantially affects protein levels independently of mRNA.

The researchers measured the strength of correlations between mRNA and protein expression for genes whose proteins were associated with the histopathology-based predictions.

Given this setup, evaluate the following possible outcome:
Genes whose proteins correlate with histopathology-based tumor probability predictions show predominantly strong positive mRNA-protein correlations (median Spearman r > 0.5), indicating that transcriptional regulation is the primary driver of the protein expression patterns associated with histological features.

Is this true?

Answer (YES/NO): YES